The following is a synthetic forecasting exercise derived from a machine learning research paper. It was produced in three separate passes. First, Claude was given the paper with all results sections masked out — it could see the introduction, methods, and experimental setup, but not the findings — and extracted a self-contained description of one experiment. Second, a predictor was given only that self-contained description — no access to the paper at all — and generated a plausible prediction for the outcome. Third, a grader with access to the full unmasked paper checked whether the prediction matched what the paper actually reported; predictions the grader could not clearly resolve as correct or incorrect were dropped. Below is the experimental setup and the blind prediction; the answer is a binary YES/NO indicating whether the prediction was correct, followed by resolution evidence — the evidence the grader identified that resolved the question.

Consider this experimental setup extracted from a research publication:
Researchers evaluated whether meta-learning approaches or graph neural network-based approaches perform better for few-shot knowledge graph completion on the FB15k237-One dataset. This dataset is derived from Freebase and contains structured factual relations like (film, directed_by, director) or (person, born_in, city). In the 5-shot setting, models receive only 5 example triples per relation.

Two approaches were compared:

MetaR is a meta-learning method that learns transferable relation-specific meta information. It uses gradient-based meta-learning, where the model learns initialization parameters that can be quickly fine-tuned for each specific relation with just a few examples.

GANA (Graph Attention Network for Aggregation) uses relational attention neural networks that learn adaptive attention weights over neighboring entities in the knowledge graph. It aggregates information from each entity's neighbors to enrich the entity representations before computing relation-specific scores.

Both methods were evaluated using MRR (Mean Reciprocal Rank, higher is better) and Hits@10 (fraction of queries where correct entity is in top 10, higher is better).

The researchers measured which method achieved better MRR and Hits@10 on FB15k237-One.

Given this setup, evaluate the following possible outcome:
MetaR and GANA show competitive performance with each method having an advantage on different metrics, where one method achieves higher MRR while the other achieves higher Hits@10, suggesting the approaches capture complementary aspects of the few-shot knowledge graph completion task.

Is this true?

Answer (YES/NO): NO